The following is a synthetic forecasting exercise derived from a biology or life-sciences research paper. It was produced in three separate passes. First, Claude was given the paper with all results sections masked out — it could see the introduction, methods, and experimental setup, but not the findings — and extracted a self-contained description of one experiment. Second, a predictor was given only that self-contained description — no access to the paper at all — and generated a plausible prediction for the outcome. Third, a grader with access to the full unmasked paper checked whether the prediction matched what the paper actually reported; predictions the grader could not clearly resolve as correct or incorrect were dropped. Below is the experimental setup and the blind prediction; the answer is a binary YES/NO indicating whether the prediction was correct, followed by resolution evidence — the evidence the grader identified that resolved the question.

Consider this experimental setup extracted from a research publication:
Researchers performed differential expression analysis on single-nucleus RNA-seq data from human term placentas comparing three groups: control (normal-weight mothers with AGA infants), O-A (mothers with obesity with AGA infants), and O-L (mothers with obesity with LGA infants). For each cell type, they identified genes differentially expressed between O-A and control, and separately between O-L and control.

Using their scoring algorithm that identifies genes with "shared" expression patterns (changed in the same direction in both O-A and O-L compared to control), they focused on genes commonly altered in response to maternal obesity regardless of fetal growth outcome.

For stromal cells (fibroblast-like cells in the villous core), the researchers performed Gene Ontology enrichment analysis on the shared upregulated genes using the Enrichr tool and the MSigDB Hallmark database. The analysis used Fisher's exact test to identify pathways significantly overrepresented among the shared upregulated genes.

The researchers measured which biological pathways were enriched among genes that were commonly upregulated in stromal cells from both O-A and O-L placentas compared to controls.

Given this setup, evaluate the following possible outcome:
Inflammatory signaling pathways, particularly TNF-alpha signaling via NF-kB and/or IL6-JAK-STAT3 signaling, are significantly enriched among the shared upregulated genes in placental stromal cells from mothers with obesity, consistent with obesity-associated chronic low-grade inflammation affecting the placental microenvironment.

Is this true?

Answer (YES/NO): NO